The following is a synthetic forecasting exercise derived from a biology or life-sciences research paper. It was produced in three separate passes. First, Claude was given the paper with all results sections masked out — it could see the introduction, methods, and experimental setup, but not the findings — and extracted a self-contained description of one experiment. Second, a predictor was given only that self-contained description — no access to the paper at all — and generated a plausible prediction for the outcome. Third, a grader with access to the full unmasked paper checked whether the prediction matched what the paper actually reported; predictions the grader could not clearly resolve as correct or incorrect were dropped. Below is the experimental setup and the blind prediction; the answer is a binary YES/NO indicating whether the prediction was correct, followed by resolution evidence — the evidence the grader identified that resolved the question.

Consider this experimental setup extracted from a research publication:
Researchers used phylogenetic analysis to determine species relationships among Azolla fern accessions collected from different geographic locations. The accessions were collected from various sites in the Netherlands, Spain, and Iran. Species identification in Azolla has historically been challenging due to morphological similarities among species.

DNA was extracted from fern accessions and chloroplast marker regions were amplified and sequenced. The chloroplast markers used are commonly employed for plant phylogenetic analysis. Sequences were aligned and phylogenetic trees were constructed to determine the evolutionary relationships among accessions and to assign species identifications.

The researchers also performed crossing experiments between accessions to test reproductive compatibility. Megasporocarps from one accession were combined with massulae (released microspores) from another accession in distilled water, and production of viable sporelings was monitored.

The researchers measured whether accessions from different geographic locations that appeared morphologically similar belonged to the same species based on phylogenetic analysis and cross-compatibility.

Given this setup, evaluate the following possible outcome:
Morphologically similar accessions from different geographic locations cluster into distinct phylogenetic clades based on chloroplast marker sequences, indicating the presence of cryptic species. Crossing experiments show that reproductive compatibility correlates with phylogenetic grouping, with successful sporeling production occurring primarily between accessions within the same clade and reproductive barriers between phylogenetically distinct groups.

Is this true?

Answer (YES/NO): NO